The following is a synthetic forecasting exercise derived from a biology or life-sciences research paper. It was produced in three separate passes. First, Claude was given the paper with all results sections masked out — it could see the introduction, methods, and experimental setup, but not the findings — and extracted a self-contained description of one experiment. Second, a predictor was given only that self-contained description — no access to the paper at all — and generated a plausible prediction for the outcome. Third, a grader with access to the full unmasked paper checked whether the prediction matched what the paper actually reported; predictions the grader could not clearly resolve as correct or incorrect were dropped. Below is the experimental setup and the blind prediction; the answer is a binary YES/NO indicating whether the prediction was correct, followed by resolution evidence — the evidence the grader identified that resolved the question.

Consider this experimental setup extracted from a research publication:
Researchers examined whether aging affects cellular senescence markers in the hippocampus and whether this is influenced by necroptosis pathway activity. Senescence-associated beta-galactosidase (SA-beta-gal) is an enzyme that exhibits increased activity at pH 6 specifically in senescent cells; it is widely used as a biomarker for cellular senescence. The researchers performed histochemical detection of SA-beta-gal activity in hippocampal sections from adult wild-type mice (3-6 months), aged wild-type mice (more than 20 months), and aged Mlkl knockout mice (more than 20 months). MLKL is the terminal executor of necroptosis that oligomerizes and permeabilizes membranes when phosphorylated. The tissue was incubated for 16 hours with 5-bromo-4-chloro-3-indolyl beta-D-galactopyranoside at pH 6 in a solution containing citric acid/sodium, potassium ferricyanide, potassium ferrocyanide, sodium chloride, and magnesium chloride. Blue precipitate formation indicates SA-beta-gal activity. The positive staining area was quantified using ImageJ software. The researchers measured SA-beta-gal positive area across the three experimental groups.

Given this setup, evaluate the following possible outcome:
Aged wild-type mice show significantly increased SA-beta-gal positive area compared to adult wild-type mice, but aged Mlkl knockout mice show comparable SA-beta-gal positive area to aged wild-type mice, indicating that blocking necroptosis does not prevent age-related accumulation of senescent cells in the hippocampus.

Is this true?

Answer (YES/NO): NO